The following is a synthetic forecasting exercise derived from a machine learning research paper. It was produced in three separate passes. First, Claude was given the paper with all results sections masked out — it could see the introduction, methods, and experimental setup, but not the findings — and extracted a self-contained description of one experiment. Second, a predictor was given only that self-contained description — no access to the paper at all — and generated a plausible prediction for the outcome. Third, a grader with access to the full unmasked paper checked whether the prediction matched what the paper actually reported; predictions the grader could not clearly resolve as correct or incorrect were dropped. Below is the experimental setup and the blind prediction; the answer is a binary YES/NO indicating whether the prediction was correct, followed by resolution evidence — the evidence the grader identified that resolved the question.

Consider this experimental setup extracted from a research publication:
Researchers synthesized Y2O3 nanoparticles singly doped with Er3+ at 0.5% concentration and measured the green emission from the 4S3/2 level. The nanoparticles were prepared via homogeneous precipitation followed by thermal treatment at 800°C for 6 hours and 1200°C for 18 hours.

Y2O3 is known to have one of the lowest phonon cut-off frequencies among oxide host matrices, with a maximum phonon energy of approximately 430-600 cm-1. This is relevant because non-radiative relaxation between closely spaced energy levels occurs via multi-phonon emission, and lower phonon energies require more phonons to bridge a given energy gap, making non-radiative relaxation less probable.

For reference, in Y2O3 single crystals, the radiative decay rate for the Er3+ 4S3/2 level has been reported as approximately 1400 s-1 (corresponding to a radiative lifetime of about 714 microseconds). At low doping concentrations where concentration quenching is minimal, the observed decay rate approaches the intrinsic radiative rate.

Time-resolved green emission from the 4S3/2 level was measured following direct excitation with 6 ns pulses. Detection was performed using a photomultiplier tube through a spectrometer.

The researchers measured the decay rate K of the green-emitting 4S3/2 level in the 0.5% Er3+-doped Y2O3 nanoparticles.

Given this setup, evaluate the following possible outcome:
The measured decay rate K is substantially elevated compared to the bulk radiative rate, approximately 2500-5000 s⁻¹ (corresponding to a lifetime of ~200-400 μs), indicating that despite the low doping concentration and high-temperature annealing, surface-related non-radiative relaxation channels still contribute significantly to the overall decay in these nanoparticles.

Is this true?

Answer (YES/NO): NO